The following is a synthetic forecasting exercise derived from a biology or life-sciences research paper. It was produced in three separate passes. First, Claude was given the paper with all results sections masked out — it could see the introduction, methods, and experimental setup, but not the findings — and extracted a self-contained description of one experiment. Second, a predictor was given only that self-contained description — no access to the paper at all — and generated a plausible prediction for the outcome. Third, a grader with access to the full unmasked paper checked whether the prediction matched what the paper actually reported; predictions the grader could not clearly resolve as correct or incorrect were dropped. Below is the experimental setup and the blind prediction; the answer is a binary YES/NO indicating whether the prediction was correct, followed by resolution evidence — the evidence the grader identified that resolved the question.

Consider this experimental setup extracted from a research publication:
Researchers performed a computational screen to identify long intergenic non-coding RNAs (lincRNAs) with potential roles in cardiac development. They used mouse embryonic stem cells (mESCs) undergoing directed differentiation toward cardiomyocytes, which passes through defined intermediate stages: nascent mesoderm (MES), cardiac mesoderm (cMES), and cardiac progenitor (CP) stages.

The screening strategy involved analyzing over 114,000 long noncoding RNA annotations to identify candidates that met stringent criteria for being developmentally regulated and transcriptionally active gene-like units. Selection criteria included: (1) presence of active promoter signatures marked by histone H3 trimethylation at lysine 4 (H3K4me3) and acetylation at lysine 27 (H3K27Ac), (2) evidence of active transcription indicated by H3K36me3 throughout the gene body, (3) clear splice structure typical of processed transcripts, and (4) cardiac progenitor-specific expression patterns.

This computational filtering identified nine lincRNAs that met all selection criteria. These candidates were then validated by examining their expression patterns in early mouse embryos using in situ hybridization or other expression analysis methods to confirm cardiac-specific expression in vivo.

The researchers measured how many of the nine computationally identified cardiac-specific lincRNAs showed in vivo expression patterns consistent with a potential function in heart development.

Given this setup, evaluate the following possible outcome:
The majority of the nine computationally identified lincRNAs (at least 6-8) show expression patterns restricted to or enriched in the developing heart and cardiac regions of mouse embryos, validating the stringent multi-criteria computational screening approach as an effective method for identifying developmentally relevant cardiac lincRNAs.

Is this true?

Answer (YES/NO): YES